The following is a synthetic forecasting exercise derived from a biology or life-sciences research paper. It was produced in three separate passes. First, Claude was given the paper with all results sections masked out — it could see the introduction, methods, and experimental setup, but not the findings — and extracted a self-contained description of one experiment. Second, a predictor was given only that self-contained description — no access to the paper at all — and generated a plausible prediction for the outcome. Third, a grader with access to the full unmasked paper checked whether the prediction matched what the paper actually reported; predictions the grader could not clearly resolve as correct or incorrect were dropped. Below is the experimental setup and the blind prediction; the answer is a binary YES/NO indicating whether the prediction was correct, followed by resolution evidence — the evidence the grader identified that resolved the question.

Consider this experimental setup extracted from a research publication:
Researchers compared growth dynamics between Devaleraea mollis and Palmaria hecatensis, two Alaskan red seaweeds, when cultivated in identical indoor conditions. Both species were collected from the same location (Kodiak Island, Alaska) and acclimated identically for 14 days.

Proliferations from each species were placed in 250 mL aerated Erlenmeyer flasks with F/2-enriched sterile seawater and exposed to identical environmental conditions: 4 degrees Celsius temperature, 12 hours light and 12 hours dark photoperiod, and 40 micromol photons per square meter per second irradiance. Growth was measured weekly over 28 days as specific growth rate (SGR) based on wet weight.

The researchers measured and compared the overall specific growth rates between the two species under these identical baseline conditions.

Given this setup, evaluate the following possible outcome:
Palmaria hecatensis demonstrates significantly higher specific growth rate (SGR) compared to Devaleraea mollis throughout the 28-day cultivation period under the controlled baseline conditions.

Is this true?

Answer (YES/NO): NO